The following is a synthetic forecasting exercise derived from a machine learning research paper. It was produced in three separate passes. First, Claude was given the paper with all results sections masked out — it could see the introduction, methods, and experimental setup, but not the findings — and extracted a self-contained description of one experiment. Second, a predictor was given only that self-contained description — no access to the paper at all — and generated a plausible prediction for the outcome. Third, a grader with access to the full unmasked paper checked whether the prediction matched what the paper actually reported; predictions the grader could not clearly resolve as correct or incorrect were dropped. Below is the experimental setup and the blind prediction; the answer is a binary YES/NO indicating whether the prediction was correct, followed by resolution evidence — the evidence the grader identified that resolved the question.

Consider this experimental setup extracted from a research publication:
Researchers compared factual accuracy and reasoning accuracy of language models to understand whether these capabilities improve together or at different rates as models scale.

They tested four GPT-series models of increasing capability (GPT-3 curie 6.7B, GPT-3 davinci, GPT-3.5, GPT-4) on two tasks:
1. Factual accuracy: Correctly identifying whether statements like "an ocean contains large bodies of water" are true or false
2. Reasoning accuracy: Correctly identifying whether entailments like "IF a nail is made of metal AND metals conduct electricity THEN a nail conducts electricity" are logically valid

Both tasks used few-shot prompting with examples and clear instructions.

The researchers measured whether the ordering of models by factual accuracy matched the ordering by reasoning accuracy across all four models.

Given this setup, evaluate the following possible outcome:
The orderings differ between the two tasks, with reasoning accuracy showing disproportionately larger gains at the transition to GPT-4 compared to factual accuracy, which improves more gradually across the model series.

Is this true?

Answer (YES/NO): NO